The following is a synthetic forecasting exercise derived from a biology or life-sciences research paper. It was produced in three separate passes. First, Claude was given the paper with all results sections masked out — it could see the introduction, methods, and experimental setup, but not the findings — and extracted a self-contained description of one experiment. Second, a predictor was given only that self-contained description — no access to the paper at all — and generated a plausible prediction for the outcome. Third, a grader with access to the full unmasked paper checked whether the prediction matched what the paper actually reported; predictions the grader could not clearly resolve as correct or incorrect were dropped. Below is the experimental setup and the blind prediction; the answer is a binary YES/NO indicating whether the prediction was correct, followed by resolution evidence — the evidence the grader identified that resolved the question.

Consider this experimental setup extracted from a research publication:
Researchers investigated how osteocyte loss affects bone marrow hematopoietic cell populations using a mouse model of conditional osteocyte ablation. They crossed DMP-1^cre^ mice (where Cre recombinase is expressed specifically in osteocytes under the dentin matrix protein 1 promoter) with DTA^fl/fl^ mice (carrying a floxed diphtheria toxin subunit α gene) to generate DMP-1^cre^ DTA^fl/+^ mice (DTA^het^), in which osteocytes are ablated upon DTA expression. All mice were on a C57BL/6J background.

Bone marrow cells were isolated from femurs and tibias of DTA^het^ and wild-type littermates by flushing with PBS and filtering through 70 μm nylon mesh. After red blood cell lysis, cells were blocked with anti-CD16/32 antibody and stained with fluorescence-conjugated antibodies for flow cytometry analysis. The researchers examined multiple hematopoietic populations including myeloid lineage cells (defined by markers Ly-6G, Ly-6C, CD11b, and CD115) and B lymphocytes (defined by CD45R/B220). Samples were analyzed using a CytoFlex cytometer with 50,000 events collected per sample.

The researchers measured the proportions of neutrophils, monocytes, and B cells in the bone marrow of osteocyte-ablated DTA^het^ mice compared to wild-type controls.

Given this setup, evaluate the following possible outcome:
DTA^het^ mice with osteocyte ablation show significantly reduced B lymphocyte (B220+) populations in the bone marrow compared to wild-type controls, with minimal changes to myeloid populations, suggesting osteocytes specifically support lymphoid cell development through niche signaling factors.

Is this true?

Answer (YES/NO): NO